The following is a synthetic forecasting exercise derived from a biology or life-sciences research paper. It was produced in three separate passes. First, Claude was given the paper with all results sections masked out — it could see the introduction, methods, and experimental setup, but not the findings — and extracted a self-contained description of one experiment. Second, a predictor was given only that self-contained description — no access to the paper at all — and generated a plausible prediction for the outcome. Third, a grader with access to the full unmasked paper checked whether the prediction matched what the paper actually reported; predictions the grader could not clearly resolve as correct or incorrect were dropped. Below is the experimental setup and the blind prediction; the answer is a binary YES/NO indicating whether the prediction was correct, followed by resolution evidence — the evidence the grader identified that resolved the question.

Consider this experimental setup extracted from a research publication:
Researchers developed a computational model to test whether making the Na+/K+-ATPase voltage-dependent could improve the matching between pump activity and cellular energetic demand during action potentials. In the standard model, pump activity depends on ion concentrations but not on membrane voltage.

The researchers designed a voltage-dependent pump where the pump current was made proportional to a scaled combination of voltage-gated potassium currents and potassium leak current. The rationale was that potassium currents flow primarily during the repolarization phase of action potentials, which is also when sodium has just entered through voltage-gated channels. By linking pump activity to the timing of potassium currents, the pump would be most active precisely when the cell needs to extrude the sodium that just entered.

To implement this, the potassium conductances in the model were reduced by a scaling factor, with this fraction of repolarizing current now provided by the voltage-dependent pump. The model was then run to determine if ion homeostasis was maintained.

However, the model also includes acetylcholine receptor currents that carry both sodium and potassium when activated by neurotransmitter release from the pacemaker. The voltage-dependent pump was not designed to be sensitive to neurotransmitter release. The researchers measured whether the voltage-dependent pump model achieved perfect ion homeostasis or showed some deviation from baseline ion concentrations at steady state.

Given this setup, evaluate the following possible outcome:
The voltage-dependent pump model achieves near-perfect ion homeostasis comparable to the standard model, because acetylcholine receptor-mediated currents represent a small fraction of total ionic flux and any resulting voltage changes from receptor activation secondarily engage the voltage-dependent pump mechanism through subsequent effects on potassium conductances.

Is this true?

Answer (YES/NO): NO